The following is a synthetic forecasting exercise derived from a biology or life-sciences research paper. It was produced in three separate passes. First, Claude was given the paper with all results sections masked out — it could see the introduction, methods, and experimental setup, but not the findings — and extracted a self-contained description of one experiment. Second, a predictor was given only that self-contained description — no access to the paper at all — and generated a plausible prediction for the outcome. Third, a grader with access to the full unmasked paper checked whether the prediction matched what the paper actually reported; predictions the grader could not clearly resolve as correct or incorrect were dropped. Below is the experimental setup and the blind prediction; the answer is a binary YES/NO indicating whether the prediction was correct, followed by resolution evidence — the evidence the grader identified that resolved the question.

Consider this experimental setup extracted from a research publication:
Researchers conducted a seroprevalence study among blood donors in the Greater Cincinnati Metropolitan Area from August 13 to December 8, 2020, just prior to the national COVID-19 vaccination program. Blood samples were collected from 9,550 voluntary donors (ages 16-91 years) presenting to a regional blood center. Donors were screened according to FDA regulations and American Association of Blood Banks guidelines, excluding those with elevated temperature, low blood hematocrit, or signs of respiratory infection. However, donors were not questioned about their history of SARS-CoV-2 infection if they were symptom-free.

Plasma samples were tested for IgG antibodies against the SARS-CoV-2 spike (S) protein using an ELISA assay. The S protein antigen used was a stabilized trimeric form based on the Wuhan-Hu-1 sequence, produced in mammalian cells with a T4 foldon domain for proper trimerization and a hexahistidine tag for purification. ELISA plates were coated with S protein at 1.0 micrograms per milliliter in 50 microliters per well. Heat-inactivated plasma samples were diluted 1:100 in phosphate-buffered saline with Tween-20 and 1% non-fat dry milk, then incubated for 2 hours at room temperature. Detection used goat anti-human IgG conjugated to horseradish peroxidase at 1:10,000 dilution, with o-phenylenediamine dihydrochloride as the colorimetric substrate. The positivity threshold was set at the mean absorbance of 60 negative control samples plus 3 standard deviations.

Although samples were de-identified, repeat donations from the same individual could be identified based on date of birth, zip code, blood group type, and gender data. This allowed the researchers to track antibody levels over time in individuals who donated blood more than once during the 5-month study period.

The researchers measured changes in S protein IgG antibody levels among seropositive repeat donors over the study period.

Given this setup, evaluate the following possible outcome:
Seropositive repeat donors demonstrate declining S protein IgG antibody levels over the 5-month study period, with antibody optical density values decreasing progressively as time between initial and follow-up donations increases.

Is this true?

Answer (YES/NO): NO